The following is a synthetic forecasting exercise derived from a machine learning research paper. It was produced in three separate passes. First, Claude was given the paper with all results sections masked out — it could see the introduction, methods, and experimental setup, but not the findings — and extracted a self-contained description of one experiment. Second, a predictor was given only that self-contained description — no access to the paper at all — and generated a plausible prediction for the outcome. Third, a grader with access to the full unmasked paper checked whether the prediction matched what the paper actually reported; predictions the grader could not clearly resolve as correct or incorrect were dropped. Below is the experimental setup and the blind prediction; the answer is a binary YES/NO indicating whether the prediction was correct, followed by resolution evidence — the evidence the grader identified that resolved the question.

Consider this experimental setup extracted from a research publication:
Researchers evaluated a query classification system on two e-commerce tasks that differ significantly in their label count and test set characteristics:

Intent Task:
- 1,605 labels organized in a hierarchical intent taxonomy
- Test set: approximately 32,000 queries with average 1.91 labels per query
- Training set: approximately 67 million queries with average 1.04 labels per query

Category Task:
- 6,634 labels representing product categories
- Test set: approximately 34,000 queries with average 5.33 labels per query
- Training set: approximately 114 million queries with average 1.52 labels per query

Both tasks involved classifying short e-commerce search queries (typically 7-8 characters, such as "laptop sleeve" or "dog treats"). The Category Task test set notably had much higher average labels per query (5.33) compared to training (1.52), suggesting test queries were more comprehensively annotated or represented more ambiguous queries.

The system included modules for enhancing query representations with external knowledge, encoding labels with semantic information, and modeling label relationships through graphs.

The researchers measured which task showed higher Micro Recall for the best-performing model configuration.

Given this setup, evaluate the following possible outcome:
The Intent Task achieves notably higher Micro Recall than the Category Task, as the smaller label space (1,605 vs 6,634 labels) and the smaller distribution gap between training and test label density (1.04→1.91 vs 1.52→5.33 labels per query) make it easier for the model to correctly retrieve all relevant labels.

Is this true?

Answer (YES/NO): YES